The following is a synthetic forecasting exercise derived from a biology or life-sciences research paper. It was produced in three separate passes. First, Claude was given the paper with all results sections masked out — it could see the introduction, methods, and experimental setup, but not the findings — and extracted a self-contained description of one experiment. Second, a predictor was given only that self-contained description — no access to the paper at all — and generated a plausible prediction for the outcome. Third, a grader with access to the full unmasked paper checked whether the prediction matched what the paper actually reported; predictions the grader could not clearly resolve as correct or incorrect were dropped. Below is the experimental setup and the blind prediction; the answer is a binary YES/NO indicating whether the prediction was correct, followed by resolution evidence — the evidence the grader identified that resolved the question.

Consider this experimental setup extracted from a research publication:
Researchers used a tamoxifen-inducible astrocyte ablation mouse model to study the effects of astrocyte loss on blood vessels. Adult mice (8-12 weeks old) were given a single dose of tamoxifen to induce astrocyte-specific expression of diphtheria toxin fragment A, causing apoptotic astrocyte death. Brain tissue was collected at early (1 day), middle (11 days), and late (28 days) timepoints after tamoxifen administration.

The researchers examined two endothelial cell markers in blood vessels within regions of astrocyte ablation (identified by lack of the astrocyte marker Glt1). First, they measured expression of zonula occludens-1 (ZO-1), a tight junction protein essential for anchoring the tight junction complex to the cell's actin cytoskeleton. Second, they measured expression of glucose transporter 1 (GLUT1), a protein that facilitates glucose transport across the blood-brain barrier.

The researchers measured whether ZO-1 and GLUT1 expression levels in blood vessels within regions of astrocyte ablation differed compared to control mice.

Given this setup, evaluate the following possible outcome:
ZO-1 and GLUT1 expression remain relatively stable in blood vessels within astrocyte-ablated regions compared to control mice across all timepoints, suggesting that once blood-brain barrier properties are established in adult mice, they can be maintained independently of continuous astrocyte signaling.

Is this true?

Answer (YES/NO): NO